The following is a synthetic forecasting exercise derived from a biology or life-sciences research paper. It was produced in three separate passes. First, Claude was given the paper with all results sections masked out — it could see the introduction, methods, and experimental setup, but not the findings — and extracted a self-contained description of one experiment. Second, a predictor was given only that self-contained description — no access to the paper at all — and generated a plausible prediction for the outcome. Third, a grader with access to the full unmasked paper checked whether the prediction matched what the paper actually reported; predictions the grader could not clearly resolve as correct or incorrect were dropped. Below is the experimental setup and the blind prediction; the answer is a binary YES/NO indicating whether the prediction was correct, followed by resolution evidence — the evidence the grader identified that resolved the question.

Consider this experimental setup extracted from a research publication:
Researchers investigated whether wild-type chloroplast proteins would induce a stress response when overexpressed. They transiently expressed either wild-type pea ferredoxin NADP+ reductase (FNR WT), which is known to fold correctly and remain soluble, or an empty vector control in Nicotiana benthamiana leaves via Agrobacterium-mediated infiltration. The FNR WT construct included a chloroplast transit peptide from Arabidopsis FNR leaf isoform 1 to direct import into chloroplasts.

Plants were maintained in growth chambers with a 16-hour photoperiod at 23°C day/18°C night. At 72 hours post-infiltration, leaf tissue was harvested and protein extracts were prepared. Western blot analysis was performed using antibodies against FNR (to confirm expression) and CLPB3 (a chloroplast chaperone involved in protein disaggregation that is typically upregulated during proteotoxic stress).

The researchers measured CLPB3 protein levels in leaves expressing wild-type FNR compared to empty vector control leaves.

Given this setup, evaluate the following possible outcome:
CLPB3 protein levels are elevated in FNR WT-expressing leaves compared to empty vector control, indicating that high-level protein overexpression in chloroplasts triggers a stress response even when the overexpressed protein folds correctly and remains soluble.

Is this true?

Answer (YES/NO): NO